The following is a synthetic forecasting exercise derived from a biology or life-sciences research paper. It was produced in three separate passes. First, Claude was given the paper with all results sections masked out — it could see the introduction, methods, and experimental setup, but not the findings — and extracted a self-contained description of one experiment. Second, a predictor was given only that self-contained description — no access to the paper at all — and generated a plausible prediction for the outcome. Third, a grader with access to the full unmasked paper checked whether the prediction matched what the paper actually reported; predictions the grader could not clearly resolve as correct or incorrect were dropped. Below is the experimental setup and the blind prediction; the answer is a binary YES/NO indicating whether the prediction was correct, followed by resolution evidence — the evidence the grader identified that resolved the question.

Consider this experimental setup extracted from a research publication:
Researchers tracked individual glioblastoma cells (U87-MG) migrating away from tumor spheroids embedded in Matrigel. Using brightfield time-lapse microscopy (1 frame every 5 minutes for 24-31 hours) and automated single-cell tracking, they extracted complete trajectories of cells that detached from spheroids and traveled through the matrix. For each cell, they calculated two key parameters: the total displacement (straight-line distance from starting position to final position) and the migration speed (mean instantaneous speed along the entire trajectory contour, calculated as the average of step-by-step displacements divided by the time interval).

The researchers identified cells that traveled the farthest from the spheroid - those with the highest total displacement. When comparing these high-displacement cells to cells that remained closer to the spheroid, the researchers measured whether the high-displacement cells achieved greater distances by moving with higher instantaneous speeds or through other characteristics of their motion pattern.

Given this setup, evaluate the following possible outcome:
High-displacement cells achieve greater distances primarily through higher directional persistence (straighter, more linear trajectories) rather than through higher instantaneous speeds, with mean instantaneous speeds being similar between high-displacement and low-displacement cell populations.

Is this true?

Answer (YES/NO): YES